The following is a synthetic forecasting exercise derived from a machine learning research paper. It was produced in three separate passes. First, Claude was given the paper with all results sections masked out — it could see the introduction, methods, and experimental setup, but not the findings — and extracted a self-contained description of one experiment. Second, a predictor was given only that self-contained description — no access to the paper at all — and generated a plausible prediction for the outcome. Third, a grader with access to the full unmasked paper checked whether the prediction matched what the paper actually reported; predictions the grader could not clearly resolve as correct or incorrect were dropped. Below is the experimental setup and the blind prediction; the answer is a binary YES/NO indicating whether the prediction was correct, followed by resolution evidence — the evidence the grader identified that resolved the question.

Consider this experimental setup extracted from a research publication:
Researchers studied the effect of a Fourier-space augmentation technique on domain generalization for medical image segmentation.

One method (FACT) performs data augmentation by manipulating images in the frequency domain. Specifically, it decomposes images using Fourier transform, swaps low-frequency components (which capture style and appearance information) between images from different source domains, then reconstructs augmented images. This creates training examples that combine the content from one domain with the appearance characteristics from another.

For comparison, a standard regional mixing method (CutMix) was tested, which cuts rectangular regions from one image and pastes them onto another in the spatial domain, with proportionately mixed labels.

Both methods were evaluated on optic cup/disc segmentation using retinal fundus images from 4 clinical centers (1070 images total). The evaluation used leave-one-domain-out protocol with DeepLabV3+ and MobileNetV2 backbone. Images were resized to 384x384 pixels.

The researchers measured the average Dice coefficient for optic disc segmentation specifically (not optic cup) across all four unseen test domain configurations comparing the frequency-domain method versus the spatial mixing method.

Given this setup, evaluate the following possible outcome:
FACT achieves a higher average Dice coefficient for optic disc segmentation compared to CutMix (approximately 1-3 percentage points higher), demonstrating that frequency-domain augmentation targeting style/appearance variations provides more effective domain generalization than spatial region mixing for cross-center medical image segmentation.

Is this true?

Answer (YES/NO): YES